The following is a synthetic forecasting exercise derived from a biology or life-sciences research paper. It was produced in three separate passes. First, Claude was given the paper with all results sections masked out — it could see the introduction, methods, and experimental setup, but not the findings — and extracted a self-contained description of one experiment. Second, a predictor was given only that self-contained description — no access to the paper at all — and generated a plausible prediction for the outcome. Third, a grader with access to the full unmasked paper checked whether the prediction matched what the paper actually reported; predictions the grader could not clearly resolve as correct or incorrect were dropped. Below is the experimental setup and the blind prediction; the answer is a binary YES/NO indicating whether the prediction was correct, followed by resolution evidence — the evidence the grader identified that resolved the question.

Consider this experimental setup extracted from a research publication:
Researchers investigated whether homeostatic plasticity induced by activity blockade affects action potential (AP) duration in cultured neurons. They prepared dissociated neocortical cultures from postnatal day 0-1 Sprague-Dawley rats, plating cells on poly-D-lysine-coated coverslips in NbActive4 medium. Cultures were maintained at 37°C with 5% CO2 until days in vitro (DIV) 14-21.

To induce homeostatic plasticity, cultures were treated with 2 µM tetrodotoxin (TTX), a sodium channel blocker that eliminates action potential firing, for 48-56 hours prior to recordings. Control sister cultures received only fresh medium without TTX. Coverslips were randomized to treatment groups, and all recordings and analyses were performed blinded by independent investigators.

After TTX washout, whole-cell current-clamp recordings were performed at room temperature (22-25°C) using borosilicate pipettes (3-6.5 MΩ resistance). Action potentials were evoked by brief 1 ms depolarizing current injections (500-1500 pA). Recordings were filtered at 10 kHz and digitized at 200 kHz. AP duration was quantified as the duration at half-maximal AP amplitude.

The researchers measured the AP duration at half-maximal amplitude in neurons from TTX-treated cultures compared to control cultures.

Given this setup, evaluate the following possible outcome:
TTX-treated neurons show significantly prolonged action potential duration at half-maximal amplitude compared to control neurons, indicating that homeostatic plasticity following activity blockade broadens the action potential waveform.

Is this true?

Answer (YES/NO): NO